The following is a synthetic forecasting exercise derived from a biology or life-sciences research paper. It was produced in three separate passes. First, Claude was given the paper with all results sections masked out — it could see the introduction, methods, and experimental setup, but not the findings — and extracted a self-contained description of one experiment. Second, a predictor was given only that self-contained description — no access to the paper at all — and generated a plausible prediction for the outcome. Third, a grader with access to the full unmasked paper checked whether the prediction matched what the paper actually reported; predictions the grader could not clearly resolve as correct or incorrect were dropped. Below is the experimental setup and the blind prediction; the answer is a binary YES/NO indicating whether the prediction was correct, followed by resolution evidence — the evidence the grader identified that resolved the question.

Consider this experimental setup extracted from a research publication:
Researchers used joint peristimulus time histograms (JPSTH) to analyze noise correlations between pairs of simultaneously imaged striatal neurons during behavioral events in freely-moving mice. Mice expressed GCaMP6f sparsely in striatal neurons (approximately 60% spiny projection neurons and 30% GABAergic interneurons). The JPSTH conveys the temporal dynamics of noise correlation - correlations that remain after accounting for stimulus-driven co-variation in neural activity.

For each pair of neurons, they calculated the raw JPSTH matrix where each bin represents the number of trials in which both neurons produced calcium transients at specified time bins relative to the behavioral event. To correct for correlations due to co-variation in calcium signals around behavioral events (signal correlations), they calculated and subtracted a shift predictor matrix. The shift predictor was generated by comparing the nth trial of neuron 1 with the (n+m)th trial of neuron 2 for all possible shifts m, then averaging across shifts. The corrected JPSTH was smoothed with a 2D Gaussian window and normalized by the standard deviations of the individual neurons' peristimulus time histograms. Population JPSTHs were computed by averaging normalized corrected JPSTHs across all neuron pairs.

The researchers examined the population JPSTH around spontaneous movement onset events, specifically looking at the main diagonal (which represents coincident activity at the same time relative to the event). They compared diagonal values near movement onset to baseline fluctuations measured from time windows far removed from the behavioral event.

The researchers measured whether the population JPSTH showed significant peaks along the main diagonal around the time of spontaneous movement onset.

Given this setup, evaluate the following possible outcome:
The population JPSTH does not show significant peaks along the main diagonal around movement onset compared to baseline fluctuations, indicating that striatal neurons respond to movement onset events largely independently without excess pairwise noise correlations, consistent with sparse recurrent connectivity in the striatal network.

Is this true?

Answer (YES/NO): NO